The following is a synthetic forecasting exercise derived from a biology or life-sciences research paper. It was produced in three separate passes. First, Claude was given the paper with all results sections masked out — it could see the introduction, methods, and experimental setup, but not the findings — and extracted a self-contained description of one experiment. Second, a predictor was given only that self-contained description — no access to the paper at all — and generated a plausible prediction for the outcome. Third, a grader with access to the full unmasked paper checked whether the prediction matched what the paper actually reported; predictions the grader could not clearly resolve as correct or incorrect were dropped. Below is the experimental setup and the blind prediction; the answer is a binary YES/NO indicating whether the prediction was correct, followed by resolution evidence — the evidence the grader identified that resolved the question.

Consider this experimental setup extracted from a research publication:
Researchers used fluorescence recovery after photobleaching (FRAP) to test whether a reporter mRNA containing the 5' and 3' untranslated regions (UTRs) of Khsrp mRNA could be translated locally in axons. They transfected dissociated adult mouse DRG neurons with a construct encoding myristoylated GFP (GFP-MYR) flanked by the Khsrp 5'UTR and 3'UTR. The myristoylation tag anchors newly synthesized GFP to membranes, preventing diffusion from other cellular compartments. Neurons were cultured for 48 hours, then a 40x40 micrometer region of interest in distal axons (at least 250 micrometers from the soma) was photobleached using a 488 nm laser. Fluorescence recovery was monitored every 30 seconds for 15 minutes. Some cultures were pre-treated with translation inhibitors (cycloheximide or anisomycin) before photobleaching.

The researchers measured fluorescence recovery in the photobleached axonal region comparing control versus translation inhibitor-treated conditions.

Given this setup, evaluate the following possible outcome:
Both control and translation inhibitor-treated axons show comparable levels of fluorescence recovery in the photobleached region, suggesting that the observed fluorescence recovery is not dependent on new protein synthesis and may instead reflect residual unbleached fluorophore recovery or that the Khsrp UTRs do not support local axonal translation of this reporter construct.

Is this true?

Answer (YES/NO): NO